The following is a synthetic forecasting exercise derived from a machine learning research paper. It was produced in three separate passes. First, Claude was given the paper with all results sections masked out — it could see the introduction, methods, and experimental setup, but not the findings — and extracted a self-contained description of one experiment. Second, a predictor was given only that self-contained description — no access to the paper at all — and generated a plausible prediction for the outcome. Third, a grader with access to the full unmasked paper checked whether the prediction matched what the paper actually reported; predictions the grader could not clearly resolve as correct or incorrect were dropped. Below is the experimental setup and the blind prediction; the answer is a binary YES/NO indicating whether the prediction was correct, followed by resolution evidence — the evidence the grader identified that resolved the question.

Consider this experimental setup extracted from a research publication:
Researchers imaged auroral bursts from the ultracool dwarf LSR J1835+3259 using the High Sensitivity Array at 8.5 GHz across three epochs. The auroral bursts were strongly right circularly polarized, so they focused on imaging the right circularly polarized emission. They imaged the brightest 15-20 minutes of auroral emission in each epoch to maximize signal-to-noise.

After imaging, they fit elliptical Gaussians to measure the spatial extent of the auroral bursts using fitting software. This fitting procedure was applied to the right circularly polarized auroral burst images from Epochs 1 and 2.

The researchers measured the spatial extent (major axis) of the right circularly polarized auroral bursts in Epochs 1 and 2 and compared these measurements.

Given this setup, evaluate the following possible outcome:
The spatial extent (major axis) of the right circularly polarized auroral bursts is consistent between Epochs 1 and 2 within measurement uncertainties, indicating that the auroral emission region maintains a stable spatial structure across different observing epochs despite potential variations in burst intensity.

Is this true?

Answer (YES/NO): NO